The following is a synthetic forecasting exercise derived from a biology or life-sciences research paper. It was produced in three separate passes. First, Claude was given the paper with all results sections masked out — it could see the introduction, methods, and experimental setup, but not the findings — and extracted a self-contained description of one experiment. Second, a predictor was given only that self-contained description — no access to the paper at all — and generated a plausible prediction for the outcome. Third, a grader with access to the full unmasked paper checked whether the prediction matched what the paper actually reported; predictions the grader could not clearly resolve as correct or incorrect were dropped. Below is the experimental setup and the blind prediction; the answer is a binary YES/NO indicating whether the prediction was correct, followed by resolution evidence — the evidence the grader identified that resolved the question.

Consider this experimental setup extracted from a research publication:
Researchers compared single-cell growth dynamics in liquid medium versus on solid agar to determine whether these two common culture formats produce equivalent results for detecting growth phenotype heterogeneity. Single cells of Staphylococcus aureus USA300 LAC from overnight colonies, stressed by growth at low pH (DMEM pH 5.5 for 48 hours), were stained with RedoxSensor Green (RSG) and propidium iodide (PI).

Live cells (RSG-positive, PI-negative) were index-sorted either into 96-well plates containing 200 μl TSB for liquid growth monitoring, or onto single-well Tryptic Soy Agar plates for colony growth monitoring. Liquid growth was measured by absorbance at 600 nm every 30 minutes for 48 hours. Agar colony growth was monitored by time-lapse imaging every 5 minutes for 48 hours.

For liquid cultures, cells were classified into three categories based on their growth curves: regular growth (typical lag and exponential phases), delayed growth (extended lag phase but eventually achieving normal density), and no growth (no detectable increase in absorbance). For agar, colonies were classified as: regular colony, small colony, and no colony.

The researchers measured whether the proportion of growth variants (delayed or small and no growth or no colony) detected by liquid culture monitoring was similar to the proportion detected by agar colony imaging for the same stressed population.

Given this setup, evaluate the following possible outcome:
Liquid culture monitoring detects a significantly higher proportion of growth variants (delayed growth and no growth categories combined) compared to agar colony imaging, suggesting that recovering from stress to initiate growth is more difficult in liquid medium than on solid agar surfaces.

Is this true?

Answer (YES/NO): YES